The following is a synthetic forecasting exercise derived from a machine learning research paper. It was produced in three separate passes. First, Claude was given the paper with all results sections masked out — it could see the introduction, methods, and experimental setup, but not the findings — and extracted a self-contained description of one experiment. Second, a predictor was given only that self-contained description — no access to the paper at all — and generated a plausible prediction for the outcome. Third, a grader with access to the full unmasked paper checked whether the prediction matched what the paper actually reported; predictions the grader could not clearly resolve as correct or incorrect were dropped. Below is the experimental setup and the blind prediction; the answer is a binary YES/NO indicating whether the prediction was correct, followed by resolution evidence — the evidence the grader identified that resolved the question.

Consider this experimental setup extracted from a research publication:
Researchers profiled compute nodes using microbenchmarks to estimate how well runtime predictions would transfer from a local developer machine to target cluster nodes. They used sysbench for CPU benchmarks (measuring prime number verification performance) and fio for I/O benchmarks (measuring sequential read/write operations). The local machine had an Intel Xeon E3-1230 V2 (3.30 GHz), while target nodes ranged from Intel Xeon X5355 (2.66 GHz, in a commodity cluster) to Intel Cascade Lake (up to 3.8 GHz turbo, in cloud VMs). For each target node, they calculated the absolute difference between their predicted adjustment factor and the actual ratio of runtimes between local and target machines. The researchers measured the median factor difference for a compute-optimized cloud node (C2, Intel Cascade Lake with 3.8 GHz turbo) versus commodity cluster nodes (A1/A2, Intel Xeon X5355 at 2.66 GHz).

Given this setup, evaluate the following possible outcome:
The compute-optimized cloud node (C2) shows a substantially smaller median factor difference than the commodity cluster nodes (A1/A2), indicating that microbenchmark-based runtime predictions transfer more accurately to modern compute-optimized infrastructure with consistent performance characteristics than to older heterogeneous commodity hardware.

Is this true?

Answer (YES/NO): YES